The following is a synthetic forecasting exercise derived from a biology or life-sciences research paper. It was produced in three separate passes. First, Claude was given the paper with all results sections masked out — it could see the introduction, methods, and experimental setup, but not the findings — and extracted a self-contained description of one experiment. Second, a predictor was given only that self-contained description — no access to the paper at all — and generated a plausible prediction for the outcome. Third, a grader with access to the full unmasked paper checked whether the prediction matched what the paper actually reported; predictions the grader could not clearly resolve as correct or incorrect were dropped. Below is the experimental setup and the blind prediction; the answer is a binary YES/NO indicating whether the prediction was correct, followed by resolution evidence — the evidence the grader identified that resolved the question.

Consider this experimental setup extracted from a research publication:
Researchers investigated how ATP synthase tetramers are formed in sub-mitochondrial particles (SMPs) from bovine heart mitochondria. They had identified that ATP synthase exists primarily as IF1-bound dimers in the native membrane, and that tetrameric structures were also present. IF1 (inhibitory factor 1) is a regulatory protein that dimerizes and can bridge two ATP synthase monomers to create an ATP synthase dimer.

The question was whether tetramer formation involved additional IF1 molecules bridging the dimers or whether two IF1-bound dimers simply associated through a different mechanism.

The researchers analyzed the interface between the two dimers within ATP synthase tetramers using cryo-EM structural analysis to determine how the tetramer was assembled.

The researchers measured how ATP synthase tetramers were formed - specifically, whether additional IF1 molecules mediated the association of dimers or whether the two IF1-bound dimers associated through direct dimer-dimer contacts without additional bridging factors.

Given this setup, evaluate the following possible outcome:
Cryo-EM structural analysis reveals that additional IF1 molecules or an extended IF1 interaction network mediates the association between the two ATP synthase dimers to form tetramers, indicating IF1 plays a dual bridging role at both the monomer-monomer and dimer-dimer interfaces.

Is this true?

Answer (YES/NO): NO